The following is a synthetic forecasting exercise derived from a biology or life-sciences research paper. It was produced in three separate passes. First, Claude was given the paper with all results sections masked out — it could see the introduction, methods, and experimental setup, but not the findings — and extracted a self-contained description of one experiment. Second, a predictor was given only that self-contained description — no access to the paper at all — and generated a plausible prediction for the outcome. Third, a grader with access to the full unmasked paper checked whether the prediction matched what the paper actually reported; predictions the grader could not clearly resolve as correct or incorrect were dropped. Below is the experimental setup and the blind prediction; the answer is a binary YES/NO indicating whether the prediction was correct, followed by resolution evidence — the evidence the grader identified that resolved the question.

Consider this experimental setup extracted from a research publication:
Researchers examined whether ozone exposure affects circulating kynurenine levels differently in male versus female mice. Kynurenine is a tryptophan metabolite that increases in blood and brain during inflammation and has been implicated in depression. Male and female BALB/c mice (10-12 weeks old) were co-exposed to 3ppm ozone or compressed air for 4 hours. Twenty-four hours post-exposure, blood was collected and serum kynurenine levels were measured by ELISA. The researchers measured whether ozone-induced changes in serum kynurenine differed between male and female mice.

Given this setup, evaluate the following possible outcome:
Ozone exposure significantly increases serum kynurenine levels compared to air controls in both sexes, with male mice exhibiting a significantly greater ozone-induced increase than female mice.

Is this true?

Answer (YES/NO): NO